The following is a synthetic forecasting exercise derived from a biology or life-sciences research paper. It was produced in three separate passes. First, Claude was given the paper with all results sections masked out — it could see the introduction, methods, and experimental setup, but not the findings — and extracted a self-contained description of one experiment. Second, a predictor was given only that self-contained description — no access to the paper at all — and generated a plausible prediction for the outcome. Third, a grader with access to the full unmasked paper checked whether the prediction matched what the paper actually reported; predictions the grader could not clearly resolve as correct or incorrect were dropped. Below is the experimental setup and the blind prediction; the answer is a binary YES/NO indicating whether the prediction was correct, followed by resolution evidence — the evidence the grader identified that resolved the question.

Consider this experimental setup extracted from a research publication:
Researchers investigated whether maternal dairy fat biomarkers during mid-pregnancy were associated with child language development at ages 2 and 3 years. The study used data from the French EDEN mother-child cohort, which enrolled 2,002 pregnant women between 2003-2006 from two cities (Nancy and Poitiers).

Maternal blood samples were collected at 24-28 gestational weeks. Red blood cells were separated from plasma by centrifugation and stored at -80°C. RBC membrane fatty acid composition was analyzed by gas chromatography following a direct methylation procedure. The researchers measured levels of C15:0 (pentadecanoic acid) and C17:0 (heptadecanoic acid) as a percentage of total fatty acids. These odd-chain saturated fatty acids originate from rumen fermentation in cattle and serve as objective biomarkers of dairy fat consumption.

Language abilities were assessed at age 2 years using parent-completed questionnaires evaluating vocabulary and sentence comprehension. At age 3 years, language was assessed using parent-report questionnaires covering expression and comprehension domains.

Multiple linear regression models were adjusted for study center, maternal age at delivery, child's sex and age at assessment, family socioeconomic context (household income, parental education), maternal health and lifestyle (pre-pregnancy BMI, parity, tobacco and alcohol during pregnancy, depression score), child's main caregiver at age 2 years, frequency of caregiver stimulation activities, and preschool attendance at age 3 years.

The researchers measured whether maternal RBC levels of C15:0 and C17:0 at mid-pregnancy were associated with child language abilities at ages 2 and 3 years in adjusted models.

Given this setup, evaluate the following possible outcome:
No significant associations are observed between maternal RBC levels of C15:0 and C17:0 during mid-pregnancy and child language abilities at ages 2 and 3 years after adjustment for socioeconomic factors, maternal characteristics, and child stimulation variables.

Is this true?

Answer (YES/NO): NO